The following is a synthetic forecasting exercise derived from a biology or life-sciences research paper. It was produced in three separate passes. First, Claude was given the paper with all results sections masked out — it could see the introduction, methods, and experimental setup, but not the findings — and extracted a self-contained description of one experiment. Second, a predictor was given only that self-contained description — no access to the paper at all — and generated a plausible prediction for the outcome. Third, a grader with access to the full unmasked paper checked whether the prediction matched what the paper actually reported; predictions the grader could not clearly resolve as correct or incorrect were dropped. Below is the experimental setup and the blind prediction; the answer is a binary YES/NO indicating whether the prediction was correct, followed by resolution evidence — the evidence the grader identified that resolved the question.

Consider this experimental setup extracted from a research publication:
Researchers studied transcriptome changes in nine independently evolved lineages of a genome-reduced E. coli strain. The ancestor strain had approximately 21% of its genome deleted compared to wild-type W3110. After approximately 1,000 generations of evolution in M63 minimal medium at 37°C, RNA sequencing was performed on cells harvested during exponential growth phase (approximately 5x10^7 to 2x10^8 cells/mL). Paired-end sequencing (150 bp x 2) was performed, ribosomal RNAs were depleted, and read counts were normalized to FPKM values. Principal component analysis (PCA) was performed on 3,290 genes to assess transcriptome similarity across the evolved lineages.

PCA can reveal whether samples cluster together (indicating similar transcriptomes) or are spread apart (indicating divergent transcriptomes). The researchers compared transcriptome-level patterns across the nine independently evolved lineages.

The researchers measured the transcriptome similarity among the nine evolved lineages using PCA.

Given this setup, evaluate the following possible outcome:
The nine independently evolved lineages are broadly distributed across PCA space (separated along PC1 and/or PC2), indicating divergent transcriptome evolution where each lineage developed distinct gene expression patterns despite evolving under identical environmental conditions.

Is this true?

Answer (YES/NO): NO